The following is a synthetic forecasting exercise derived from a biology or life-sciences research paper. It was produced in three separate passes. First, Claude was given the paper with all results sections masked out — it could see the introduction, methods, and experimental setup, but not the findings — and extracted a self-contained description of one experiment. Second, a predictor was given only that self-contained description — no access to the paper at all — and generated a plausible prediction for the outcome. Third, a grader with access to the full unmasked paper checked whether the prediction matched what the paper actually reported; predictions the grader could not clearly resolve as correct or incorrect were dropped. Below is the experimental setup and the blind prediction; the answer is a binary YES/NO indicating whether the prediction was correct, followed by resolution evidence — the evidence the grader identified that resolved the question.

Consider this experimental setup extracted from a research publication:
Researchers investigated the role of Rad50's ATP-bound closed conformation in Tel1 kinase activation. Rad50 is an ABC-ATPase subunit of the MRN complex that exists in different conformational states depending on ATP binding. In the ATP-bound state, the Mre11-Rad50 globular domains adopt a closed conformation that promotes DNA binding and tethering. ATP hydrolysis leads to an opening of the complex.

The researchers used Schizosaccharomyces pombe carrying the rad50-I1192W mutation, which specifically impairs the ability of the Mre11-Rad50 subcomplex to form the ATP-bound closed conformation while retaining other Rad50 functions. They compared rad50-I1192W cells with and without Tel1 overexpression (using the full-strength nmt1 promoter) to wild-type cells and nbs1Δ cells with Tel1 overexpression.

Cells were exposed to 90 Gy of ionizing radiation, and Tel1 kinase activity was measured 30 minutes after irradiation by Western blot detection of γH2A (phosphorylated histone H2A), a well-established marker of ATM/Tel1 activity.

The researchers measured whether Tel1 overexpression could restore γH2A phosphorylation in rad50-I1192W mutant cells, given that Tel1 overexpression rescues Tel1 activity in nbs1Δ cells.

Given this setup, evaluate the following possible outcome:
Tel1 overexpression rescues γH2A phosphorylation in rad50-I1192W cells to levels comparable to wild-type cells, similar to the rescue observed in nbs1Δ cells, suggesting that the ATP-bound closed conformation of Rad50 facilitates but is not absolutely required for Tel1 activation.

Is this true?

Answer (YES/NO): NO